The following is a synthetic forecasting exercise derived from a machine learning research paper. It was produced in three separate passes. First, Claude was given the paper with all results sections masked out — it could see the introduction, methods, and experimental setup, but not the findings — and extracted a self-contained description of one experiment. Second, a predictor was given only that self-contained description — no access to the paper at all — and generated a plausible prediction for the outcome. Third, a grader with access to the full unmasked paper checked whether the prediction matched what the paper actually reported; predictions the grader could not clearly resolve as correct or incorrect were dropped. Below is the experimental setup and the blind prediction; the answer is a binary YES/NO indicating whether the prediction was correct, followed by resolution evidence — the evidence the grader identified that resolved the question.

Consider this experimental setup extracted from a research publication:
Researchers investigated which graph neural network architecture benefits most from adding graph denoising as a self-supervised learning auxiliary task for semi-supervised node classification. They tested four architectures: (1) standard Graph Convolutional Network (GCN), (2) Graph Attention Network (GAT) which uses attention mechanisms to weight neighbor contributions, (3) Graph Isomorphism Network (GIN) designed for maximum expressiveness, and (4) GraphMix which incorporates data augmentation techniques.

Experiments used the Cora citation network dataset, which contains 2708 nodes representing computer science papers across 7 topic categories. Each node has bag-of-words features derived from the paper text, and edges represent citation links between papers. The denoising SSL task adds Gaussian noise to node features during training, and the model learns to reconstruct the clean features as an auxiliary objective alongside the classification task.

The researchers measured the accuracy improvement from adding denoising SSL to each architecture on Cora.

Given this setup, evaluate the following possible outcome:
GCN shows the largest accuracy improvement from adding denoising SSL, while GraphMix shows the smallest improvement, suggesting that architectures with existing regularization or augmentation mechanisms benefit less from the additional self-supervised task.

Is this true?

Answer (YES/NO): NO